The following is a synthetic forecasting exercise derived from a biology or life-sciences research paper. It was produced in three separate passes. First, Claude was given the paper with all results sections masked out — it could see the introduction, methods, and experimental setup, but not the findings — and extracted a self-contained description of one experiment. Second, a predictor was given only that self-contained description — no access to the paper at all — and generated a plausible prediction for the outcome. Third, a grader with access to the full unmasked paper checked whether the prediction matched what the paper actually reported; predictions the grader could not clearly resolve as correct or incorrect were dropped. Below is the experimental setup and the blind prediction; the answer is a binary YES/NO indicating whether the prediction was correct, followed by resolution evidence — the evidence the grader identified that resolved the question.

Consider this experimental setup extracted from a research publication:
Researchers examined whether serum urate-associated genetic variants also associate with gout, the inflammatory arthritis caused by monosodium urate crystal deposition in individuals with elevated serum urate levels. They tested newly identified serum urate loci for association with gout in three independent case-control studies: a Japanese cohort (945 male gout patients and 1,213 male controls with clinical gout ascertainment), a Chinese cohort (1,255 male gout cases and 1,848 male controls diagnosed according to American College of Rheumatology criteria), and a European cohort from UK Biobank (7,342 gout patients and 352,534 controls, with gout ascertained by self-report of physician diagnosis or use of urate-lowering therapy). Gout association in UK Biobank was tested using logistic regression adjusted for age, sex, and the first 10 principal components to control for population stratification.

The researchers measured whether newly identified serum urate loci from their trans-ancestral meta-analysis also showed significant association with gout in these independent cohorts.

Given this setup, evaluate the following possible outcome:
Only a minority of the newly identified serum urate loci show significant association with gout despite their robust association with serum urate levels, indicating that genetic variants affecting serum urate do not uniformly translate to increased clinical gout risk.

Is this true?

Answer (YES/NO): NO